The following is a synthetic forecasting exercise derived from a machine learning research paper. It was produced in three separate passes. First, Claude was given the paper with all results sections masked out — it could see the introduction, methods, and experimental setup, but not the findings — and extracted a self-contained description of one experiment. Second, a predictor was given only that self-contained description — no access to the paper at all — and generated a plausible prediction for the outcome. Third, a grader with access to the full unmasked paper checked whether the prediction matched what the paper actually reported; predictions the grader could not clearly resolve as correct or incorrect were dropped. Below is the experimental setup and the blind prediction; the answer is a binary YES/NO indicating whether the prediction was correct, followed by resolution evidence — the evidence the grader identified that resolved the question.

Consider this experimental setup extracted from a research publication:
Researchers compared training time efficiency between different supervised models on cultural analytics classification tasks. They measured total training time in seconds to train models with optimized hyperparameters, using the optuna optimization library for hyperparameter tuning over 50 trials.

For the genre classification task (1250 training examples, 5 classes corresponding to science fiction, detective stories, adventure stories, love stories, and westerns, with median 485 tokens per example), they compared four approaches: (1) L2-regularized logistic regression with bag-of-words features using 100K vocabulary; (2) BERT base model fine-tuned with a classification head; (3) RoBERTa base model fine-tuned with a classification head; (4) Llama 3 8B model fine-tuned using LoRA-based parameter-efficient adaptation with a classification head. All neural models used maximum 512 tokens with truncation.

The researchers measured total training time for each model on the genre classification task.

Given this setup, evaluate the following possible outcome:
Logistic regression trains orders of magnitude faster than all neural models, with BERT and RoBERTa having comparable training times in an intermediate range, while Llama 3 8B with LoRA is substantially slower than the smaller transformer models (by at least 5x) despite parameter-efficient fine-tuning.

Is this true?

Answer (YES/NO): NO